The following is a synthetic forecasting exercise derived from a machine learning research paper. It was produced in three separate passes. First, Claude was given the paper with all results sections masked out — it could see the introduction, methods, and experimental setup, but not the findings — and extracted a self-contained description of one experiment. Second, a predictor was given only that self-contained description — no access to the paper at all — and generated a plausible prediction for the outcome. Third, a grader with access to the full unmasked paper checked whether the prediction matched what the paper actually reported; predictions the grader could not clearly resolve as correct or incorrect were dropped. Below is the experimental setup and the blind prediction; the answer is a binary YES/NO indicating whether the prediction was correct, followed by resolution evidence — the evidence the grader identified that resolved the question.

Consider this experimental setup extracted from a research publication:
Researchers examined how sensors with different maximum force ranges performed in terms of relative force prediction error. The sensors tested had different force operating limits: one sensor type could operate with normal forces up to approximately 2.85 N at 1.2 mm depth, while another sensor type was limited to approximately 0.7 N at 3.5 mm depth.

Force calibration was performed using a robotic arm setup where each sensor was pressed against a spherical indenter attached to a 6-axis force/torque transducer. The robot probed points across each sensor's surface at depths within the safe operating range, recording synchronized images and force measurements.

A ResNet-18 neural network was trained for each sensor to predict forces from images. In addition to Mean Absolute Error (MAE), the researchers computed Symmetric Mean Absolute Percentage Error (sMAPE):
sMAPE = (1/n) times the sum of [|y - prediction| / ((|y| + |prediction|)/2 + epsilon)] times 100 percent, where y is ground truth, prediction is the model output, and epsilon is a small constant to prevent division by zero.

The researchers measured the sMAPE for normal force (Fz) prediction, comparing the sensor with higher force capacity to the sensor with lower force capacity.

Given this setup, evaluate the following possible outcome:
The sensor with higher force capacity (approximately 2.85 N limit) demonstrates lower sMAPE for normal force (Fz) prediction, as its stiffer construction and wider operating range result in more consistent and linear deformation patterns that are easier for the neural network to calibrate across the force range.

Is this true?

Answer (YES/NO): NO